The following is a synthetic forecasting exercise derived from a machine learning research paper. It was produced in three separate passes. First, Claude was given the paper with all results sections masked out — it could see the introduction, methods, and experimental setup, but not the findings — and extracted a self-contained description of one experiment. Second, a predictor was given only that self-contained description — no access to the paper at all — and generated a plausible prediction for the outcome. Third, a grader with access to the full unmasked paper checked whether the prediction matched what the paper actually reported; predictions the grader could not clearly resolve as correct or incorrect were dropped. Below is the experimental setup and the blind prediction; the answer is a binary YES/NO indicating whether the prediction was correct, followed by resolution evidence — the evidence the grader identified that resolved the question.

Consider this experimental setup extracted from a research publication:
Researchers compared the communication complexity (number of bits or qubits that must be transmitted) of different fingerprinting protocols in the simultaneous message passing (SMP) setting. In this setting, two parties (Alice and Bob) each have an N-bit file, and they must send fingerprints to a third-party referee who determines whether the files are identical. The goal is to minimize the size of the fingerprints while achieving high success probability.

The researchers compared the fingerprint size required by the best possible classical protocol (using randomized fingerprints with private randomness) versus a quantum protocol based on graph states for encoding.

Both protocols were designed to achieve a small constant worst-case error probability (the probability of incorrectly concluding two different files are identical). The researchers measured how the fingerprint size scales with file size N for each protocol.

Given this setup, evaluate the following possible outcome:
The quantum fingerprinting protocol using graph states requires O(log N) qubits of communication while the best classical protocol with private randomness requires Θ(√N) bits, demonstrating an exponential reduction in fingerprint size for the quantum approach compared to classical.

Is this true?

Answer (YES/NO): NO